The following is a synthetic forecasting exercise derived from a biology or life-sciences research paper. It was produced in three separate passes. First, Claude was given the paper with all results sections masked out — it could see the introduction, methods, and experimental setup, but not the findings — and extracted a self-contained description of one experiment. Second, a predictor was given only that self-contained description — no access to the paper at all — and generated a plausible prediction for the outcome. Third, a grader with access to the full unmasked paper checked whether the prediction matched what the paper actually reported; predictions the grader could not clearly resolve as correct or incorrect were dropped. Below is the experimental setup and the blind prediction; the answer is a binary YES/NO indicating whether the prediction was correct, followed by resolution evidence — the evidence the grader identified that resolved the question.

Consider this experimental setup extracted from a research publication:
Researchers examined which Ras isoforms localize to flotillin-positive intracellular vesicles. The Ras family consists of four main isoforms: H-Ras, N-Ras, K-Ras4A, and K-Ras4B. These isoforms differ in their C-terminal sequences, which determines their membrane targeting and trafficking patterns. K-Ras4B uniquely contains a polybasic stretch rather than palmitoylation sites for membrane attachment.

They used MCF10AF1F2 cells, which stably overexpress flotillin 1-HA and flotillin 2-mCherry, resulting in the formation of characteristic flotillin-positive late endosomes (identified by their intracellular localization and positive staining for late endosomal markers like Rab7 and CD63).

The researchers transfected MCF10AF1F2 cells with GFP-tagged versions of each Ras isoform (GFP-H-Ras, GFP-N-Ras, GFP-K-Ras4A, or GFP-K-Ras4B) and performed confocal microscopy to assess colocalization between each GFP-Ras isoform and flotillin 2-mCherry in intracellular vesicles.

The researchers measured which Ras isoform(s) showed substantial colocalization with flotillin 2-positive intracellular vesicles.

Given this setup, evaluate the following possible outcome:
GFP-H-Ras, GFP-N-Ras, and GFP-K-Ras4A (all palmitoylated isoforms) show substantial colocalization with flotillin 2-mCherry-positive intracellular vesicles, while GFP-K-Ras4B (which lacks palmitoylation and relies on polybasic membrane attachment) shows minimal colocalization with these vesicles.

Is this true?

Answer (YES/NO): NO